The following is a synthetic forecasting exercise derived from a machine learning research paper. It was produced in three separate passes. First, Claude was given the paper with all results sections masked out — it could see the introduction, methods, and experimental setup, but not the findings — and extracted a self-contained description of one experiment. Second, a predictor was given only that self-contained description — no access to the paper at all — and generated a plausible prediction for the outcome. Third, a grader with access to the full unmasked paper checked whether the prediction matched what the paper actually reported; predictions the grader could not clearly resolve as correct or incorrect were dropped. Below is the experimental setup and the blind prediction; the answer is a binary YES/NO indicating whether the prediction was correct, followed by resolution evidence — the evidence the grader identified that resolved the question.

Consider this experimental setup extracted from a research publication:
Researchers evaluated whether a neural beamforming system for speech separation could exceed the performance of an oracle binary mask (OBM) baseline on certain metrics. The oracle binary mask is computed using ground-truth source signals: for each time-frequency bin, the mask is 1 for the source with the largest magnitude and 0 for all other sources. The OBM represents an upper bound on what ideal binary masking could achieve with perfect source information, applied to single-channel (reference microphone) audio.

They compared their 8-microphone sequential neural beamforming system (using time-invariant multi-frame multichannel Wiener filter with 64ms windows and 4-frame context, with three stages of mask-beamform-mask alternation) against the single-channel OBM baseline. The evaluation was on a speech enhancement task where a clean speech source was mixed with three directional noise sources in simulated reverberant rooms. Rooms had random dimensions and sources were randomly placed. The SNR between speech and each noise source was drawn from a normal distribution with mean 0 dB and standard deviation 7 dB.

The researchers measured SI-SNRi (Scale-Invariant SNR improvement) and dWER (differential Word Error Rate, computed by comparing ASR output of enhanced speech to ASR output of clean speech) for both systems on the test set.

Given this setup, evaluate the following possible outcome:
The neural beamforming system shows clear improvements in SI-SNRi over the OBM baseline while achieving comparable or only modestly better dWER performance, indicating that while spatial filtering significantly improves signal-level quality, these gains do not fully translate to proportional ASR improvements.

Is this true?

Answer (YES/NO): NO